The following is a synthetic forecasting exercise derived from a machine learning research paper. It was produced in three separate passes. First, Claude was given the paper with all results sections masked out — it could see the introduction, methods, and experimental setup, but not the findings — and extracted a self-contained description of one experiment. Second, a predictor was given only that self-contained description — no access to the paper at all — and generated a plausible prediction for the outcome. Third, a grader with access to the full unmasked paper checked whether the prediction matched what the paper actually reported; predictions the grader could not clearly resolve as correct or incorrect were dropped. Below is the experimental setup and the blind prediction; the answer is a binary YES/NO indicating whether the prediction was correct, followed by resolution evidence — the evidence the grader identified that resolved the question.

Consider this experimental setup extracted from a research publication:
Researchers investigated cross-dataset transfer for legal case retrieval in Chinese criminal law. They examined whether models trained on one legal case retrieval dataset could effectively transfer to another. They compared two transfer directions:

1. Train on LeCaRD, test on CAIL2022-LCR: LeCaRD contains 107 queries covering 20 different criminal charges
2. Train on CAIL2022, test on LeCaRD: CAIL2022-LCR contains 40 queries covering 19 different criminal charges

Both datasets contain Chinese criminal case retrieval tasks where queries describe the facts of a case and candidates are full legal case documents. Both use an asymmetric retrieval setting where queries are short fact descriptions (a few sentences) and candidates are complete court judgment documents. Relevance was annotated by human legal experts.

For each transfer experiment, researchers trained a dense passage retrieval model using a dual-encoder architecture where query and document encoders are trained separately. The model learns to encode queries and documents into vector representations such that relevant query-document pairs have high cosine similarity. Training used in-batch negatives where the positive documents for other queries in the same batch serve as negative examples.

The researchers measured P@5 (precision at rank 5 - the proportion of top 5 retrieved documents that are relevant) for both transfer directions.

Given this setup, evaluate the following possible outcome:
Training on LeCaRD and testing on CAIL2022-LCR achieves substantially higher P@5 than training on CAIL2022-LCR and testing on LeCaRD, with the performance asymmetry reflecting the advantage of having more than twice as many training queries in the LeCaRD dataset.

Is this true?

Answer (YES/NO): YES